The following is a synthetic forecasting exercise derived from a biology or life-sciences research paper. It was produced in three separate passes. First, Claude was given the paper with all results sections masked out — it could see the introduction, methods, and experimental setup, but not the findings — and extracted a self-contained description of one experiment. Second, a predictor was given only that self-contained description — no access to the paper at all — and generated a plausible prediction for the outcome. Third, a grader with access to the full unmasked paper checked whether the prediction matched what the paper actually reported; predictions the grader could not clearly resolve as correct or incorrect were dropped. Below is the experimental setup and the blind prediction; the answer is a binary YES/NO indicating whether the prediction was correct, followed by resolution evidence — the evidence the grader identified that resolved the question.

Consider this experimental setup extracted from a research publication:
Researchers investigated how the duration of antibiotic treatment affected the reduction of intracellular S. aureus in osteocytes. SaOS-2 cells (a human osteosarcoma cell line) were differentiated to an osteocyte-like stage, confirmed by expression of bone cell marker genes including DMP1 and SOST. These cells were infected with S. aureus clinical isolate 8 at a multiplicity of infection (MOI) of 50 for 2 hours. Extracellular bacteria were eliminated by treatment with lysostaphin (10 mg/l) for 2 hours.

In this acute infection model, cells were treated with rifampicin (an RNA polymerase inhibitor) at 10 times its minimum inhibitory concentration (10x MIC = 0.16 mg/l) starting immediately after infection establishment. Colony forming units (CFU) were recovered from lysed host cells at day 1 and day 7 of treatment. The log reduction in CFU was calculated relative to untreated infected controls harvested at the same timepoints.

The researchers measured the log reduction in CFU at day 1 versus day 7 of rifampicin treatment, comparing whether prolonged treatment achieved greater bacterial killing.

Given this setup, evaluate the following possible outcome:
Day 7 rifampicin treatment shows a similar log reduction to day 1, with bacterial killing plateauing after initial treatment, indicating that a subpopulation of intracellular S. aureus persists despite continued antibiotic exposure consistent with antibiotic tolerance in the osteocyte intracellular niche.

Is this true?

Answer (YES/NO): NO